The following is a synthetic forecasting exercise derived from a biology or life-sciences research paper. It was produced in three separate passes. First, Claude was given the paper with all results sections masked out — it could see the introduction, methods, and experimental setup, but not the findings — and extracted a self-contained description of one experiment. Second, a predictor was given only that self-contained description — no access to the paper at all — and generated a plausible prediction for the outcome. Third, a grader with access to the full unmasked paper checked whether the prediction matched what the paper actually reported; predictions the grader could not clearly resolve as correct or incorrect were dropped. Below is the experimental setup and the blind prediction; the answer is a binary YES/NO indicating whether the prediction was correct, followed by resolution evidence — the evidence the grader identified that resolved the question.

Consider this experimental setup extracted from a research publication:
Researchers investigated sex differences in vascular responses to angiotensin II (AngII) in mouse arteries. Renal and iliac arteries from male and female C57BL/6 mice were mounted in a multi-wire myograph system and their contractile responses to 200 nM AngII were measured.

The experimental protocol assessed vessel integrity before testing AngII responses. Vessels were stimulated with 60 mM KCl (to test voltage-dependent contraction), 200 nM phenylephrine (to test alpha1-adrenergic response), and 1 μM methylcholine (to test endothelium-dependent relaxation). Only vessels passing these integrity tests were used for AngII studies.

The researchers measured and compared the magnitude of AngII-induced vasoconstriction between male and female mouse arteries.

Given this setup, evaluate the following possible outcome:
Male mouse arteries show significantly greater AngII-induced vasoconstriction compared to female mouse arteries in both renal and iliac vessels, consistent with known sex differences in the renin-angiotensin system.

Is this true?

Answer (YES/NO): YES